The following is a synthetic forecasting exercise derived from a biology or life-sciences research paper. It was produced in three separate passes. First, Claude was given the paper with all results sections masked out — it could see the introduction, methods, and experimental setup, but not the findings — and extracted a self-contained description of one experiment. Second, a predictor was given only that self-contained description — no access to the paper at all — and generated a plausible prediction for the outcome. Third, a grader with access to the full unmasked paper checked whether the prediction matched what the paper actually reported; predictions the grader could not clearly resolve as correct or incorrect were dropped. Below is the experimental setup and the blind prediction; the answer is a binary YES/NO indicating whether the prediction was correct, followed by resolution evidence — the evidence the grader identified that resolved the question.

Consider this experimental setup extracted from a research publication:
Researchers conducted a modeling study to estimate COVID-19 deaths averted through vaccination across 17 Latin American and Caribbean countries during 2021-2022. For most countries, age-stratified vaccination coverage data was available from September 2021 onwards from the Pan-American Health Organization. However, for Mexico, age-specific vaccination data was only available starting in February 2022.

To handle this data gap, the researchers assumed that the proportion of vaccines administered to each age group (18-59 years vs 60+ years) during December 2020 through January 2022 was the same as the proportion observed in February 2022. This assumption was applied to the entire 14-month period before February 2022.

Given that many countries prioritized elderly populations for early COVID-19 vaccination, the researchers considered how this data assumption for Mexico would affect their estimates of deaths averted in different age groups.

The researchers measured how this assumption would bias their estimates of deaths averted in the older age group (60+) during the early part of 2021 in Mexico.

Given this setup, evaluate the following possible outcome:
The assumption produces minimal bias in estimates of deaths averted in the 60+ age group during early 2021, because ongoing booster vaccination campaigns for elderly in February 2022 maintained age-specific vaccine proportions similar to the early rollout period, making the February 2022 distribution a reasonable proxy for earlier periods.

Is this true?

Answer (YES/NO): NO